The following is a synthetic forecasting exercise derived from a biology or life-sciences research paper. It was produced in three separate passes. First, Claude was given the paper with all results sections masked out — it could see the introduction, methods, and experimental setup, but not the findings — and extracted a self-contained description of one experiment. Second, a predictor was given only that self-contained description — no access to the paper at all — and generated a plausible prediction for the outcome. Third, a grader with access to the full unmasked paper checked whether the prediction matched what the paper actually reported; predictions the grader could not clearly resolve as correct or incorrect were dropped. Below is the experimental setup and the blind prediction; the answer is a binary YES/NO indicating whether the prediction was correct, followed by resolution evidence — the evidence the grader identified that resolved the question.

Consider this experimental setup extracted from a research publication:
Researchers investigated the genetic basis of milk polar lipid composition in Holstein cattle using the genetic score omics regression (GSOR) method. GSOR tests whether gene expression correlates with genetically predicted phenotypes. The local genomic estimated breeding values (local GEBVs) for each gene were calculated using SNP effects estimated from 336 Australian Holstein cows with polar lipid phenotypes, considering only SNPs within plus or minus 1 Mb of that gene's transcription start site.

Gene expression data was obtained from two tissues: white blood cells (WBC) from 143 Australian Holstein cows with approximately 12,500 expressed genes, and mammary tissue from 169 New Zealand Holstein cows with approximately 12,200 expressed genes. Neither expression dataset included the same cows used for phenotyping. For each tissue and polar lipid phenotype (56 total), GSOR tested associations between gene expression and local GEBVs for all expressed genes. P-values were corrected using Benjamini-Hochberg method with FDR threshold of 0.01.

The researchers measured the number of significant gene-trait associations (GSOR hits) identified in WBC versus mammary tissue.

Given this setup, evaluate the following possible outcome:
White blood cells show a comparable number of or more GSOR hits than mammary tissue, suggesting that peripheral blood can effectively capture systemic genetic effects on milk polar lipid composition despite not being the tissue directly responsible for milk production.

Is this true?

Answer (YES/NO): YES